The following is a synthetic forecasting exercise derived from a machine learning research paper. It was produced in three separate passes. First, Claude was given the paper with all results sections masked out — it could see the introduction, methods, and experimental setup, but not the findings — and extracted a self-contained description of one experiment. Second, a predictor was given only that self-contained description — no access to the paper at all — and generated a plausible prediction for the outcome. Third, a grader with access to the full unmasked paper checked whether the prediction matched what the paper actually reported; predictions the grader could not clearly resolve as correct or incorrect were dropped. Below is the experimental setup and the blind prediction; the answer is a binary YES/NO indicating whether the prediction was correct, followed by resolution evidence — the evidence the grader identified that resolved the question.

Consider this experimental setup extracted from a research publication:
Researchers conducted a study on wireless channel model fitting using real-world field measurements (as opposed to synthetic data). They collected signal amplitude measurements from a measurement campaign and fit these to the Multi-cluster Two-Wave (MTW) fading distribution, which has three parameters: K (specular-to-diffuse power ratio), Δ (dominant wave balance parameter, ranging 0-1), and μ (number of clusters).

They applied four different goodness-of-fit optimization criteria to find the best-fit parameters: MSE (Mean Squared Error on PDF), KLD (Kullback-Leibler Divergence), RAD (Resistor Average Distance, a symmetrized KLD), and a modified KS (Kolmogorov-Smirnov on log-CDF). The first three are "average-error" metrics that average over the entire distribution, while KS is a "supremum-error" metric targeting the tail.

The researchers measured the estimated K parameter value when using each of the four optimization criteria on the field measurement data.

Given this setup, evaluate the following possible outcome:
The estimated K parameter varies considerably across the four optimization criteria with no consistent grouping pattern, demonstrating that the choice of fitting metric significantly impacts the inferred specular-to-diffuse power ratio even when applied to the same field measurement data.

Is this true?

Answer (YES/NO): NO